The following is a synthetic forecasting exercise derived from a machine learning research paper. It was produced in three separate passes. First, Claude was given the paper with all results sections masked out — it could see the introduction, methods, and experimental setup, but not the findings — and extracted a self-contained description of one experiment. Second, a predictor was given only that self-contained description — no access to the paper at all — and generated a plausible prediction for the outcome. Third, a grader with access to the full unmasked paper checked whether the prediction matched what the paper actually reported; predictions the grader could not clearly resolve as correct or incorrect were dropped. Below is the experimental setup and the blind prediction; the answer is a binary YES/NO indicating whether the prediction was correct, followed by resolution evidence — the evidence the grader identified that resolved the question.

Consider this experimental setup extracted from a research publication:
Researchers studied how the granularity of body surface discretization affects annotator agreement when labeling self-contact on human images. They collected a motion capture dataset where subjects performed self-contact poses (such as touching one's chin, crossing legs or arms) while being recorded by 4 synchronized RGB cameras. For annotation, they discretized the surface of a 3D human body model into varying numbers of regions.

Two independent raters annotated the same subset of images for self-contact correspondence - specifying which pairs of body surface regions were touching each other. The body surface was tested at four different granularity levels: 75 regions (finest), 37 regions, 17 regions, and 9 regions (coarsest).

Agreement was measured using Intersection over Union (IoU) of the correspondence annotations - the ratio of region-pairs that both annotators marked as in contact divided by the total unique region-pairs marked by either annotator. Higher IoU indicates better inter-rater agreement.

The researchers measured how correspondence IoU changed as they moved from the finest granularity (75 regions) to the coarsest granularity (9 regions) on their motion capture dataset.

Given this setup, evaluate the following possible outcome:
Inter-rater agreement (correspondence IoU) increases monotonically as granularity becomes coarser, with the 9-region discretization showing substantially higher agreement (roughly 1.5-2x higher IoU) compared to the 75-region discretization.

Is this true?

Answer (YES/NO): YES